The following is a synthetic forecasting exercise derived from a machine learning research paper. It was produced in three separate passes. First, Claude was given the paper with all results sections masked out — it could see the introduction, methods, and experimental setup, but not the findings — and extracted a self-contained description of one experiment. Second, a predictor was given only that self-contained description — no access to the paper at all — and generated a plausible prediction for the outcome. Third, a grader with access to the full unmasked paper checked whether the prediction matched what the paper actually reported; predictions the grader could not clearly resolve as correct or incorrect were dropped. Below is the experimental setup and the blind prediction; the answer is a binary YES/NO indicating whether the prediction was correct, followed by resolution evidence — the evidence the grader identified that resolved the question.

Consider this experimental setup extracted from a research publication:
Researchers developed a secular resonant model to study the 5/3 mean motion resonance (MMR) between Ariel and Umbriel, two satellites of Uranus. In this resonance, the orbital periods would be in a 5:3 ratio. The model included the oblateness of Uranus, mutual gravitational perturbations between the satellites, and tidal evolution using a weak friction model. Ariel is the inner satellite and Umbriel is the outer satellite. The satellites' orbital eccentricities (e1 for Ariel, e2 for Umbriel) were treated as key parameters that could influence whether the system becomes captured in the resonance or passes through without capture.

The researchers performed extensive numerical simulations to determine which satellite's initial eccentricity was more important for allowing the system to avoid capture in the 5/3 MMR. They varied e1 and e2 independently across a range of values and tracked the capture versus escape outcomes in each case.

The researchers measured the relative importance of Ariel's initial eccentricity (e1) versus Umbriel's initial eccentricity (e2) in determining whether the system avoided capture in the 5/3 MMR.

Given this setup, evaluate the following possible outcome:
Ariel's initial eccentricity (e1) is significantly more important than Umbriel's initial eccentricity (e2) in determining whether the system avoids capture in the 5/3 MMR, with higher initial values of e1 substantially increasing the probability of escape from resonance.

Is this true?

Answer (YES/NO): YES